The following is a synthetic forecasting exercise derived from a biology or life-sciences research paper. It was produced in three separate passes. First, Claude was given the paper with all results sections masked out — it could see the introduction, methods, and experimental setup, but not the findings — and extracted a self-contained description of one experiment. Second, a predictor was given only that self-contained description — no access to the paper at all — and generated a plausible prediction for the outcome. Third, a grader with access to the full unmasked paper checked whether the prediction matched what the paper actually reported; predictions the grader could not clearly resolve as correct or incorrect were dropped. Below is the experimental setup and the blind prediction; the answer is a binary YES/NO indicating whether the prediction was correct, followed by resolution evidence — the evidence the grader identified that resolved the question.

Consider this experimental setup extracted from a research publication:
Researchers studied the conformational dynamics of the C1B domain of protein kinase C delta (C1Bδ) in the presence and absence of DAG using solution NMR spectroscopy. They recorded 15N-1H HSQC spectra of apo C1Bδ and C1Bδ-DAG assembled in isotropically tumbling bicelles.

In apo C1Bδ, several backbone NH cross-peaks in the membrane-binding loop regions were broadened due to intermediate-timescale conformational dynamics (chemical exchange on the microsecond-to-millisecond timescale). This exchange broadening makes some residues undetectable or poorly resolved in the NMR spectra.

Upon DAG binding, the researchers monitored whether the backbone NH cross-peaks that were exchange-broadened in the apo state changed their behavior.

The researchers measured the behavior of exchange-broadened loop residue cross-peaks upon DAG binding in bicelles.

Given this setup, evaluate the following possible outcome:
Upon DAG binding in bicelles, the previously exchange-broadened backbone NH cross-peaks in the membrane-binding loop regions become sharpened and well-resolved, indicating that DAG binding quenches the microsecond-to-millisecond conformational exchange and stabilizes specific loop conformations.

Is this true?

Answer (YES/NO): YES